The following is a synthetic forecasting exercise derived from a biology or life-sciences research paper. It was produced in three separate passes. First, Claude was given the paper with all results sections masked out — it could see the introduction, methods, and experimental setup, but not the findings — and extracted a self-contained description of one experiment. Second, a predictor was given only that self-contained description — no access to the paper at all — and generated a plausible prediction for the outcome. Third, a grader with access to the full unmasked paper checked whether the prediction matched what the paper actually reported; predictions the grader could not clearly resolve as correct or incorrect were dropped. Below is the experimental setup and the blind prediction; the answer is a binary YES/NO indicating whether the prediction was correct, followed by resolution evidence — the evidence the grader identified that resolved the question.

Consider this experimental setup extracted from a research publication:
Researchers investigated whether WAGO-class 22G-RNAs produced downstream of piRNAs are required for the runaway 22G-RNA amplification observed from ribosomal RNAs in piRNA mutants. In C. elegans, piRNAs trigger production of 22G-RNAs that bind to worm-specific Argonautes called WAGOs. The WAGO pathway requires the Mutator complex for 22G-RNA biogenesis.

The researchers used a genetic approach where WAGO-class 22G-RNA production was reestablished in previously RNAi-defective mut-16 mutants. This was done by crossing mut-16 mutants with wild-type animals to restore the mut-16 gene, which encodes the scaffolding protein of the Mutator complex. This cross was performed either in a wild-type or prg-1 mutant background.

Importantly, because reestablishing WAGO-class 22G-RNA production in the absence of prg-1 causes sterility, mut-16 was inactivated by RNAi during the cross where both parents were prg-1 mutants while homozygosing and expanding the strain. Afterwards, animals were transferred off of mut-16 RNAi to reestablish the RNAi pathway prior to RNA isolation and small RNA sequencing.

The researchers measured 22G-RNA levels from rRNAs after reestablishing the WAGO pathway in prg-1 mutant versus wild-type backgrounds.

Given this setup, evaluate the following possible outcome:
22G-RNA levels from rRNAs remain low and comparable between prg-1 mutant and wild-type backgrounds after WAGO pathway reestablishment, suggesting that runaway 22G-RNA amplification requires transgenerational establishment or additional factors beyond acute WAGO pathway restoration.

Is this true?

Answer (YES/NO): NO